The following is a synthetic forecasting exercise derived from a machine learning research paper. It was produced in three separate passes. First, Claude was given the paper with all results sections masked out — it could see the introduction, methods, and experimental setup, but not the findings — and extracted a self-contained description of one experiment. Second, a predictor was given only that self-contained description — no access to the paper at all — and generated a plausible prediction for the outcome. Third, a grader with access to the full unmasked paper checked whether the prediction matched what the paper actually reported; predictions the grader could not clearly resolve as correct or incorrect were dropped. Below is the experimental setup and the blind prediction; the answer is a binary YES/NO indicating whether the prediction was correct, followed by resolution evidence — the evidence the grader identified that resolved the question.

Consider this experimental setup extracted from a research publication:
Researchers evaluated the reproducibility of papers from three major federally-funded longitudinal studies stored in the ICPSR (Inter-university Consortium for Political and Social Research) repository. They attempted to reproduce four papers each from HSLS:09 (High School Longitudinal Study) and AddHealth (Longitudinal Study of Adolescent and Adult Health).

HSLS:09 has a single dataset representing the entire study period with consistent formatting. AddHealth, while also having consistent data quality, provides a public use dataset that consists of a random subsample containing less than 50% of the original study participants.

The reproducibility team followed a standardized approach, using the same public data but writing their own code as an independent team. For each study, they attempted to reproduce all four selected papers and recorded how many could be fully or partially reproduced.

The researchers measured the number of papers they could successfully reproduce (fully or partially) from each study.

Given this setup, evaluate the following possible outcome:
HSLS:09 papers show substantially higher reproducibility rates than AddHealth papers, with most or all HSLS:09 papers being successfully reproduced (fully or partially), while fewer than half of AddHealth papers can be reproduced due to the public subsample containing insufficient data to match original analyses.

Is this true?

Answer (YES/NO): NO